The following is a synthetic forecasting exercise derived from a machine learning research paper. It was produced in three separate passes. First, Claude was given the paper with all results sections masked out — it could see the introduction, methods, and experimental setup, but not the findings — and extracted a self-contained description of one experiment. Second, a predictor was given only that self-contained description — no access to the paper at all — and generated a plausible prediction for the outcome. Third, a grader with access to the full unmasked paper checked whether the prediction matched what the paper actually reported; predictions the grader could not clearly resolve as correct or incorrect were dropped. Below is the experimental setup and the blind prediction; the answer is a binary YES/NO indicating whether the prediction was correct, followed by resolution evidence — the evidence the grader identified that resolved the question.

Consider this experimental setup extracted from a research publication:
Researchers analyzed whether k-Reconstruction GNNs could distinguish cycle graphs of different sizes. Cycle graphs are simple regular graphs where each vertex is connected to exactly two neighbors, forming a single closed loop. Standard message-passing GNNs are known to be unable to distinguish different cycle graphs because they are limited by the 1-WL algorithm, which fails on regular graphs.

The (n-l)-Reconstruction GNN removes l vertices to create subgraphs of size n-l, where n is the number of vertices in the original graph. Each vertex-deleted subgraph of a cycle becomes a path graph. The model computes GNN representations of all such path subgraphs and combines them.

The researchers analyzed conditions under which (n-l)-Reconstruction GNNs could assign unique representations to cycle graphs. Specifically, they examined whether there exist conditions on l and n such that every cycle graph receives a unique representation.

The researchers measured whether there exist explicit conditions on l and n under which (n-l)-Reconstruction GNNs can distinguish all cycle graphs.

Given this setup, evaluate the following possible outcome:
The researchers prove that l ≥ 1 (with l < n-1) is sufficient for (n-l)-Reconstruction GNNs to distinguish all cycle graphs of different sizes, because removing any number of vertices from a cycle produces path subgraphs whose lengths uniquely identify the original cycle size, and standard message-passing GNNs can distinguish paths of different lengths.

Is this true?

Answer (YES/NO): NO